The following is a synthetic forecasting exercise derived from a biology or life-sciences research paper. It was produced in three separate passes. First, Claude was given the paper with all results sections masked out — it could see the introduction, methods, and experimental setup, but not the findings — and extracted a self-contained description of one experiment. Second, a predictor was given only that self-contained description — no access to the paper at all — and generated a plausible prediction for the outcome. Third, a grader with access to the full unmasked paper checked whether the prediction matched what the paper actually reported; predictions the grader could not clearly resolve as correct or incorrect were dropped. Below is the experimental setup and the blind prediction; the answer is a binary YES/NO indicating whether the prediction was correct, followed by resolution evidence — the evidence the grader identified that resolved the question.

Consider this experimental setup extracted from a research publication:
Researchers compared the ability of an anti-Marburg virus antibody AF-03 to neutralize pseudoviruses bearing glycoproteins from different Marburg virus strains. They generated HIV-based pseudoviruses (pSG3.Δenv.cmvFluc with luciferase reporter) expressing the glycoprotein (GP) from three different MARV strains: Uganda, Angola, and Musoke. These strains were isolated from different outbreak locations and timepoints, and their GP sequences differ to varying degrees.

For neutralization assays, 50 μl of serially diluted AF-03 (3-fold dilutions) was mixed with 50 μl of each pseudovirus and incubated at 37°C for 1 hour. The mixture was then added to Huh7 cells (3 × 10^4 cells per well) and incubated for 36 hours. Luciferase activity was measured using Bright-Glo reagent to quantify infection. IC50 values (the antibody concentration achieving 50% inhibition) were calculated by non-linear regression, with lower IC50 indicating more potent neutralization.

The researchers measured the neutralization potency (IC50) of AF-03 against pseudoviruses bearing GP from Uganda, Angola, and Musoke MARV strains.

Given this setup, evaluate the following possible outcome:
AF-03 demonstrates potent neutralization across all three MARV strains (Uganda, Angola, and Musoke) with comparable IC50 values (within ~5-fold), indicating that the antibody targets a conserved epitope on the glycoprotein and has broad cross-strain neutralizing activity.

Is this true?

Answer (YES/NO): YES